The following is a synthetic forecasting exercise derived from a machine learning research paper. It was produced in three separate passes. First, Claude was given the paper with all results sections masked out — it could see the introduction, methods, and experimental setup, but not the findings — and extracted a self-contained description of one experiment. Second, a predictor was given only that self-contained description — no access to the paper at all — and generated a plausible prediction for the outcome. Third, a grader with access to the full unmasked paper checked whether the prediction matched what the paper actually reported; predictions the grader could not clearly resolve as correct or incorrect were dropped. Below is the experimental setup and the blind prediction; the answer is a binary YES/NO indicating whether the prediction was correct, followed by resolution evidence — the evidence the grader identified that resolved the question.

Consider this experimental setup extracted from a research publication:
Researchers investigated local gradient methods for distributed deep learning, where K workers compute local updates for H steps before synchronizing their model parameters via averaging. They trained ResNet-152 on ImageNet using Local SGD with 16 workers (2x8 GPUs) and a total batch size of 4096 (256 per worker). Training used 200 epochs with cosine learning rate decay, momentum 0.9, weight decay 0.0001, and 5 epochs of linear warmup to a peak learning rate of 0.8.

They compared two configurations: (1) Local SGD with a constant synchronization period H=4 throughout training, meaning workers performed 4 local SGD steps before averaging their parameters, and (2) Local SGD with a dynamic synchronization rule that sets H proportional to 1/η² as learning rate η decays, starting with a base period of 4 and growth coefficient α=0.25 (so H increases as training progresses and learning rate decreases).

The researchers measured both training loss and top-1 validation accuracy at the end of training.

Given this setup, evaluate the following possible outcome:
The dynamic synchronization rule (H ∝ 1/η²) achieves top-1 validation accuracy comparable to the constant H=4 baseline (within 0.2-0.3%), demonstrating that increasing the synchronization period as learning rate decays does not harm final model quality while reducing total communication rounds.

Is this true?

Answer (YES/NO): NO